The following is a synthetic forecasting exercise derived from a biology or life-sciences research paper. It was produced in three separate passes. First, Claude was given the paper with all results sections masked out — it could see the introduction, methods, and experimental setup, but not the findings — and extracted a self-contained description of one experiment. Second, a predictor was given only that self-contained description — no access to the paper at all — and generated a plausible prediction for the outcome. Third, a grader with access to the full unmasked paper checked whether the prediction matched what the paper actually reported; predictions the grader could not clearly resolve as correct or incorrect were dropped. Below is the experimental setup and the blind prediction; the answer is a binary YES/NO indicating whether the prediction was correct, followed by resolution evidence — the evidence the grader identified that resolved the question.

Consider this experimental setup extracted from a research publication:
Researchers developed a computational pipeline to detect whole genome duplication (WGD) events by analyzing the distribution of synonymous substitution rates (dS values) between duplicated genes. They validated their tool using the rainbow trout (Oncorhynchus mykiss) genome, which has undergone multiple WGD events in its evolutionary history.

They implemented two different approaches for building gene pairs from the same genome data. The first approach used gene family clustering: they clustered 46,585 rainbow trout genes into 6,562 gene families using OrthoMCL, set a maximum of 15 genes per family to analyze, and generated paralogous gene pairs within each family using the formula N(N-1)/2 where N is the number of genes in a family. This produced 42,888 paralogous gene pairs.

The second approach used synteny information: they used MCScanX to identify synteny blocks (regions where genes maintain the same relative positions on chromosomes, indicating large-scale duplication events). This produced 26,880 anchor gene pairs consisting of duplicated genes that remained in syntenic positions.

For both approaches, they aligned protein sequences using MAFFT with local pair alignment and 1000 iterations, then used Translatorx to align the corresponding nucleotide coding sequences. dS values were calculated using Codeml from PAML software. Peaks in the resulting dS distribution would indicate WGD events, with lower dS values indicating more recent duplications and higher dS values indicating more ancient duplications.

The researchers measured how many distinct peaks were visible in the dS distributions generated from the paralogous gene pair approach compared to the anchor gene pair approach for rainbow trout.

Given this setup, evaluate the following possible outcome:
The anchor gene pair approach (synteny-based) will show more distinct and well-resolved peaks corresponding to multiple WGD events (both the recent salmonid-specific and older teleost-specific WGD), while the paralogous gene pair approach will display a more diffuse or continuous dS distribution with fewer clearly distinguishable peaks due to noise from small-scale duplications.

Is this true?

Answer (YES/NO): NO